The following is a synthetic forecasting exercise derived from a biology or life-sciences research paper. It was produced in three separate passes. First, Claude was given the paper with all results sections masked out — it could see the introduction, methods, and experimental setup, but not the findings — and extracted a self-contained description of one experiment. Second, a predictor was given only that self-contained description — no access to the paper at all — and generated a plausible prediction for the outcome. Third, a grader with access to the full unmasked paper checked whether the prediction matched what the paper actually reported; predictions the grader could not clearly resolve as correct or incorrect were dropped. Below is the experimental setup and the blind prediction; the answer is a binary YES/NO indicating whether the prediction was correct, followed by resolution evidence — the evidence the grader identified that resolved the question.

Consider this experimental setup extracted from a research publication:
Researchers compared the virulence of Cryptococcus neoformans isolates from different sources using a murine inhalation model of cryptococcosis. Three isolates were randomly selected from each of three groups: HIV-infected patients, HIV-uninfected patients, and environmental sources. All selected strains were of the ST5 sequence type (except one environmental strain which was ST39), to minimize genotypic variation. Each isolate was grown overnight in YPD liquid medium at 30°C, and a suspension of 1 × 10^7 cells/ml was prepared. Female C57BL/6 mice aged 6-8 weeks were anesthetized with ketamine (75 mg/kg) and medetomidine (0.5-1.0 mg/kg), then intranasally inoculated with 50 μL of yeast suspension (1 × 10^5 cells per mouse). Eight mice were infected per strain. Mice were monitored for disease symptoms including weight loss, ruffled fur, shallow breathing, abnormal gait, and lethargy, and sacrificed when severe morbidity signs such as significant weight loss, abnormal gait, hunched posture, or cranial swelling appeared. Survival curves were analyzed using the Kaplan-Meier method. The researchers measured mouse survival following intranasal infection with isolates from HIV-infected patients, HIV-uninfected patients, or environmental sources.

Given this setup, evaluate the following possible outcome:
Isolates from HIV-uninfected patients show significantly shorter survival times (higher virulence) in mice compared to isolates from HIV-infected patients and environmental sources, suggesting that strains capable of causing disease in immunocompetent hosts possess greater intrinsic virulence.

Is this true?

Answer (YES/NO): YES